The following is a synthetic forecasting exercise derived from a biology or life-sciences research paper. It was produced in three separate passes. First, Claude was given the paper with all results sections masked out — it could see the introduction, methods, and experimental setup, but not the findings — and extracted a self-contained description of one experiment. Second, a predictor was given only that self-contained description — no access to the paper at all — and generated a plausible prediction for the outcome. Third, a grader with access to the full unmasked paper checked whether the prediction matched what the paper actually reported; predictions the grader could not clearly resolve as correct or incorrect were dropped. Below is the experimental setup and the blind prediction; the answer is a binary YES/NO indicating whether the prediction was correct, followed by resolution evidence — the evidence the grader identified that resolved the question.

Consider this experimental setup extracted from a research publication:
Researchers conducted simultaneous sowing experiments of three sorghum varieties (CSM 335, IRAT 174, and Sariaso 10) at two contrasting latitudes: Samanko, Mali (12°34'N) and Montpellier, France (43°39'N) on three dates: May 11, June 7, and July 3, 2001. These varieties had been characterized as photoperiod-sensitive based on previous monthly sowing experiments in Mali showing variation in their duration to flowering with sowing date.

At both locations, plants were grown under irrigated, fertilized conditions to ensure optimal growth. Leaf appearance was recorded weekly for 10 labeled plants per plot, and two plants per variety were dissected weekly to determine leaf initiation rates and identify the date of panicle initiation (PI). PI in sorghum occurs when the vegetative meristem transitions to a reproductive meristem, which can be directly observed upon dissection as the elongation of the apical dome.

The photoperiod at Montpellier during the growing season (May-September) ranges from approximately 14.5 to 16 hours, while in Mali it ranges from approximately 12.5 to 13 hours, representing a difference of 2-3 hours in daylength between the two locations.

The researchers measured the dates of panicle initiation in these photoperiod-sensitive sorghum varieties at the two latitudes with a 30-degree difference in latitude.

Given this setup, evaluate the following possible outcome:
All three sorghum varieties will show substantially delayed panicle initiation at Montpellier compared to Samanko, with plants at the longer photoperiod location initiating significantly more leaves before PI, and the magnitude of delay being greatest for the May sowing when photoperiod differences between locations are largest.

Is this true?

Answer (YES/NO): NO